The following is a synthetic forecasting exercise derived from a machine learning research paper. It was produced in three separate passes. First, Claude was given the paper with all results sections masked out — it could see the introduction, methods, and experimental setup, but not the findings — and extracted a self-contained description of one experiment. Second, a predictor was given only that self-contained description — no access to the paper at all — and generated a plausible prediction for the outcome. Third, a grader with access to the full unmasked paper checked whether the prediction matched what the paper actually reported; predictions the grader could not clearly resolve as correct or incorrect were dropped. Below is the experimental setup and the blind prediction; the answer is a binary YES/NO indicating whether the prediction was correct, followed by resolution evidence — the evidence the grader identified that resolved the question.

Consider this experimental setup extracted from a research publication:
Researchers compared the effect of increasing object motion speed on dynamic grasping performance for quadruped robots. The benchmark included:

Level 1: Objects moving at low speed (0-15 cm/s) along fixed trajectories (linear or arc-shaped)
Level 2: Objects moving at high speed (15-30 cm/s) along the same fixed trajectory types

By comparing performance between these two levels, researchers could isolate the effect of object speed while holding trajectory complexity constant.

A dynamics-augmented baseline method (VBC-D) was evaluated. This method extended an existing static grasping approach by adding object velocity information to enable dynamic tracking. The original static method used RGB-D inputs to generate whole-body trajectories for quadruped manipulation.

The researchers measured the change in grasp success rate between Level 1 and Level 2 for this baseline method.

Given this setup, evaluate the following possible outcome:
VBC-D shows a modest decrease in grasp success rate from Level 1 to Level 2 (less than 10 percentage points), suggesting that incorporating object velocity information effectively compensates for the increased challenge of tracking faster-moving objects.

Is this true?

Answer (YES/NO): NO